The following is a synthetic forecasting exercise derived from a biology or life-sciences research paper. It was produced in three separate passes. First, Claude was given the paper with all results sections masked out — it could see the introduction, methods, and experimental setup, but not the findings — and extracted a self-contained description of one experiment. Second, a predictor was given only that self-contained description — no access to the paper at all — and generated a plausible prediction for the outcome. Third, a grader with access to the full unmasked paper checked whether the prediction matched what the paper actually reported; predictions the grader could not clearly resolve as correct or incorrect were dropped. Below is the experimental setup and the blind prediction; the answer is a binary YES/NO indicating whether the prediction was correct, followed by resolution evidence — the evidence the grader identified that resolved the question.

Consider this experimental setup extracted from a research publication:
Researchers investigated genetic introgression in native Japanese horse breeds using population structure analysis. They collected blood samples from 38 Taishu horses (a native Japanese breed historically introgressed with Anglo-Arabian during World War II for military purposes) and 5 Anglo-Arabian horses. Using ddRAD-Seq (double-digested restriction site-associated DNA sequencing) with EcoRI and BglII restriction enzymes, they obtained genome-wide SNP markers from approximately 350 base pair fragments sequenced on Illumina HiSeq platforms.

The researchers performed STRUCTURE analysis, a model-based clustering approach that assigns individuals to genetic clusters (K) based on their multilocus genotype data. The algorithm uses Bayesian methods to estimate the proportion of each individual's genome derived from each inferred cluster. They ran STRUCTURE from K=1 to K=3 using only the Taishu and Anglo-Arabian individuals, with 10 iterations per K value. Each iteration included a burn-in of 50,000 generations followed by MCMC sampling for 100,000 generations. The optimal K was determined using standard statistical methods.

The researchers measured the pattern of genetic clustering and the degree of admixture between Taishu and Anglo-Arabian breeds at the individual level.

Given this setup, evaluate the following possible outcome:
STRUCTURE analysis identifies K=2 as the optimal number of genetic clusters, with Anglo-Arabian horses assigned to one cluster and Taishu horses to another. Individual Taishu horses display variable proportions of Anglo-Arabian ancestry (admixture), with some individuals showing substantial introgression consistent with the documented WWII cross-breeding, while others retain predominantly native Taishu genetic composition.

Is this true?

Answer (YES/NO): NO